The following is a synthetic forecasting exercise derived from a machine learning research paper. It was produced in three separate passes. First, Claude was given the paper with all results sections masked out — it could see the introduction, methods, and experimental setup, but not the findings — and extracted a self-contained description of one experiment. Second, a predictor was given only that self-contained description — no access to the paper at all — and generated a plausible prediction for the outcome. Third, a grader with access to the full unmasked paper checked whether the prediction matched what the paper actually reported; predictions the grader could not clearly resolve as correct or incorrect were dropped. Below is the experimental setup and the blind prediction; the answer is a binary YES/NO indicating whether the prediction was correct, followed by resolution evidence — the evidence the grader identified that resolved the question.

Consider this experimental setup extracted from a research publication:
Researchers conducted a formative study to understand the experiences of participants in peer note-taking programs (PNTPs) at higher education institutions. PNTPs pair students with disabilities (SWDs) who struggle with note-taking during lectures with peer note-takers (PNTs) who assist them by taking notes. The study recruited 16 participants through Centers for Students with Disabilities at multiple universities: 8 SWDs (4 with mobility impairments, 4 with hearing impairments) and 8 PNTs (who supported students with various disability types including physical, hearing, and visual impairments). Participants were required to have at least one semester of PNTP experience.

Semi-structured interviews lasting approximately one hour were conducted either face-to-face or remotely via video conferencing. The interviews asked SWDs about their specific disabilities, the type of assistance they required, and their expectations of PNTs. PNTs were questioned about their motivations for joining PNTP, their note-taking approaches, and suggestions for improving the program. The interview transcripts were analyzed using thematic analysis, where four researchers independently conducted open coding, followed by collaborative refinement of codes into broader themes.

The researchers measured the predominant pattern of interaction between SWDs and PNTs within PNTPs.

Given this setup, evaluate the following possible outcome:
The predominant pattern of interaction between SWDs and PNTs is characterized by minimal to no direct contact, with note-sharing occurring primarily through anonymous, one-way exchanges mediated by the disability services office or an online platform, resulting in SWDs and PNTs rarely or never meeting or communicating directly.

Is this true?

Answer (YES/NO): NO